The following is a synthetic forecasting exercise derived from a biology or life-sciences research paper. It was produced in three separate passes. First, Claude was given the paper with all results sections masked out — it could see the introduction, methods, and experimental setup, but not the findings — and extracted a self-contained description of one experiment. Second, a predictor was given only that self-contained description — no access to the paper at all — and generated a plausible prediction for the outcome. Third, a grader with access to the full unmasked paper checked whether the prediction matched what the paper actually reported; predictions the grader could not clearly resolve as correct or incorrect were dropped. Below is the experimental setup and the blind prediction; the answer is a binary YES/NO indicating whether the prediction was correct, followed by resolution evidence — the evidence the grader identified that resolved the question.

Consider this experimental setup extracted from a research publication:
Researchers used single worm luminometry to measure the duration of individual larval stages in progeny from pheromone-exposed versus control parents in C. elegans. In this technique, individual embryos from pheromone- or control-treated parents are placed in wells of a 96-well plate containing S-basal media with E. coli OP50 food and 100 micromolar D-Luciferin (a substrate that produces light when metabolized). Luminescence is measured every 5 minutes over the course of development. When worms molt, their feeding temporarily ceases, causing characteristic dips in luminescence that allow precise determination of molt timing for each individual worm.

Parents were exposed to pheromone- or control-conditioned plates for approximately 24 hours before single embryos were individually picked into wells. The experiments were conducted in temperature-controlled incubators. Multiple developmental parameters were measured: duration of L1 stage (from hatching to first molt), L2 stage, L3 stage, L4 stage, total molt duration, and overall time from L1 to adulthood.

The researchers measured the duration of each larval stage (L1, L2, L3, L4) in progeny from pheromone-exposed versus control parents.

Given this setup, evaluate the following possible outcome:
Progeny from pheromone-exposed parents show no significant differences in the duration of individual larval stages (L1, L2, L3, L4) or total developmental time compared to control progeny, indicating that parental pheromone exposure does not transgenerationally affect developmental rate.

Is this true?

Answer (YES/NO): NO